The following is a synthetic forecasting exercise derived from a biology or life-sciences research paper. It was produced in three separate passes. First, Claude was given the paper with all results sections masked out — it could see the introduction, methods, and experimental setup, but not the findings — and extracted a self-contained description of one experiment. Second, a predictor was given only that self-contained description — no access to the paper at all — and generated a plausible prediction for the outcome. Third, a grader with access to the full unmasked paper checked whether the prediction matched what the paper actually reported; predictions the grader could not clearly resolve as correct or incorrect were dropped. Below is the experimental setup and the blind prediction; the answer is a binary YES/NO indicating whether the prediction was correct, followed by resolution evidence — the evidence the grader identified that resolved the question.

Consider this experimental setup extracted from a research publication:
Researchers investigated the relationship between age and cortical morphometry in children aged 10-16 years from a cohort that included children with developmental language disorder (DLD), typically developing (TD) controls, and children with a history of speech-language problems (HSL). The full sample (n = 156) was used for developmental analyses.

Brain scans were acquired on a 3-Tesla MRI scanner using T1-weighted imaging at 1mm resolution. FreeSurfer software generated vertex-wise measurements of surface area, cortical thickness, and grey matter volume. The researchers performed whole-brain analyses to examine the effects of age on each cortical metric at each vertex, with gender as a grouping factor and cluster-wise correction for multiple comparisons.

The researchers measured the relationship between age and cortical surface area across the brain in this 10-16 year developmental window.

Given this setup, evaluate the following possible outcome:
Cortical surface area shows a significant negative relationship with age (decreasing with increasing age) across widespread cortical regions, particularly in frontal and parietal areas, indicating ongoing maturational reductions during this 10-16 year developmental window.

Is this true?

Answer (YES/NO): NO